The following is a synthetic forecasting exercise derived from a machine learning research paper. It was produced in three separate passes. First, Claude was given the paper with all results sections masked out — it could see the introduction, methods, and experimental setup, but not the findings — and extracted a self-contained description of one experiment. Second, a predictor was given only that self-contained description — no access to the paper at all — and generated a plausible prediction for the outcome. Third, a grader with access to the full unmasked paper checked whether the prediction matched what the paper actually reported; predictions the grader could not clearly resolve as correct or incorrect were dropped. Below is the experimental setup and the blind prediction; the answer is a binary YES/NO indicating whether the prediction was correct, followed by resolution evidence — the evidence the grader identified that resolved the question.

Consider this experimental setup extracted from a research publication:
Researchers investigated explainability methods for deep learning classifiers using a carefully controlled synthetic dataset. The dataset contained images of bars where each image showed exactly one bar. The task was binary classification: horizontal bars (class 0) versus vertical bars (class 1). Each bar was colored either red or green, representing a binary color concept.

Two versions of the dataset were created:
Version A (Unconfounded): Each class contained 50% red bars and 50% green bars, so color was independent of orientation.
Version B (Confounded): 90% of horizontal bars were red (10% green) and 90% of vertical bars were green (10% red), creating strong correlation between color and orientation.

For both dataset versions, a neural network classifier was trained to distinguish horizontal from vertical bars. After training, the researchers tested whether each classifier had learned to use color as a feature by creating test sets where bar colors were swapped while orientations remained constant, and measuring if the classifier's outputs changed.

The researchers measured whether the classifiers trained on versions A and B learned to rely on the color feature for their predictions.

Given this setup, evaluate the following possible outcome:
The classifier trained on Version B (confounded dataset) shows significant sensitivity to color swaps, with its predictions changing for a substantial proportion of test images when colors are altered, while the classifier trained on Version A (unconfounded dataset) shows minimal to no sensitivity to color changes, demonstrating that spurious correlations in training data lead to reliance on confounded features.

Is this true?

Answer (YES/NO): NO